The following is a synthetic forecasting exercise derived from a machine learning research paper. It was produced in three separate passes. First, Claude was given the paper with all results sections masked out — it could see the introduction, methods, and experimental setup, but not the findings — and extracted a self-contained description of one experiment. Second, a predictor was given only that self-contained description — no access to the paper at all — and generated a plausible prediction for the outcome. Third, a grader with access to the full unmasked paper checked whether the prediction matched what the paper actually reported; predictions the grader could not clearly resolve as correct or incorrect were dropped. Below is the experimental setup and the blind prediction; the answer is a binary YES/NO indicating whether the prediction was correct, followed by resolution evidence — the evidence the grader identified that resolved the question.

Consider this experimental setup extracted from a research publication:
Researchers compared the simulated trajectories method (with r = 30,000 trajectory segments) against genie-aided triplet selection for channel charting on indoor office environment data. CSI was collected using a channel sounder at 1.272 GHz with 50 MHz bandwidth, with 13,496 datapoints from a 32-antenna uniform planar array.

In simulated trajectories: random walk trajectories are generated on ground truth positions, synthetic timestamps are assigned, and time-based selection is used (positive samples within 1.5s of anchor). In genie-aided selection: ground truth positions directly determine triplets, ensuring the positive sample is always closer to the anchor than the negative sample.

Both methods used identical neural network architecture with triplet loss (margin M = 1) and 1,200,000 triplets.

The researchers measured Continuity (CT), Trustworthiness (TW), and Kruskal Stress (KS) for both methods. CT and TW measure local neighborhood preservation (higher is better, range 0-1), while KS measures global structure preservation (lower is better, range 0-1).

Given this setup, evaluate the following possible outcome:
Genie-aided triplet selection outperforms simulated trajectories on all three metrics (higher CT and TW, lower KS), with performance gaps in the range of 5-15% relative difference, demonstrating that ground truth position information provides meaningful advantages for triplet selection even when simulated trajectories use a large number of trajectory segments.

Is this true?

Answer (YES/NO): NO